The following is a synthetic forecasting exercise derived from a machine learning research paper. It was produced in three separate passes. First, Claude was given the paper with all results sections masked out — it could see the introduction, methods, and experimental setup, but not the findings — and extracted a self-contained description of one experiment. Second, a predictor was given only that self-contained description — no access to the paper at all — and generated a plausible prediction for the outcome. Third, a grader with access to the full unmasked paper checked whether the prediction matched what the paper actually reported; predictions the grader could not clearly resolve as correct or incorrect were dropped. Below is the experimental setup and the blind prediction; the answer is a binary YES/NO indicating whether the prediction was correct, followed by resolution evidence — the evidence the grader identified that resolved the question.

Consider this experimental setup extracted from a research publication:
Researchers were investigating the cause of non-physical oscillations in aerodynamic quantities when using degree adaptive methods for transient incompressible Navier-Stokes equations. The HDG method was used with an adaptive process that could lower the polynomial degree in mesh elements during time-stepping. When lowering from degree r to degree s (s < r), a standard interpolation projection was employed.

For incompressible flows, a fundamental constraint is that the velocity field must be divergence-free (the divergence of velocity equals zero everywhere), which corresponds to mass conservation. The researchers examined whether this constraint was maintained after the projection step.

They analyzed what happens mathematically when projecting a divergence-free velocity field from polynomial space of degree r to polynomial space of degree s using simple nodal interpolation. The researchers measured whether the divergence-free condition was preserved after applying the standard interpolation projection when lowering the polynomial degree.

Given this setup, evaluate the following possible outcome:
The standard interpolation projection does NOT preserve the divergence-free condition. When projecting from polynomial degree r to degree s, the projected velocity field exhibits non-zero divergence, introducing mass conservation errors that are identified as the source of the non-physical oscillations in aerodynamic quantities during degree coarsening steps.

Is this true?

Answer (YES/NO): YES